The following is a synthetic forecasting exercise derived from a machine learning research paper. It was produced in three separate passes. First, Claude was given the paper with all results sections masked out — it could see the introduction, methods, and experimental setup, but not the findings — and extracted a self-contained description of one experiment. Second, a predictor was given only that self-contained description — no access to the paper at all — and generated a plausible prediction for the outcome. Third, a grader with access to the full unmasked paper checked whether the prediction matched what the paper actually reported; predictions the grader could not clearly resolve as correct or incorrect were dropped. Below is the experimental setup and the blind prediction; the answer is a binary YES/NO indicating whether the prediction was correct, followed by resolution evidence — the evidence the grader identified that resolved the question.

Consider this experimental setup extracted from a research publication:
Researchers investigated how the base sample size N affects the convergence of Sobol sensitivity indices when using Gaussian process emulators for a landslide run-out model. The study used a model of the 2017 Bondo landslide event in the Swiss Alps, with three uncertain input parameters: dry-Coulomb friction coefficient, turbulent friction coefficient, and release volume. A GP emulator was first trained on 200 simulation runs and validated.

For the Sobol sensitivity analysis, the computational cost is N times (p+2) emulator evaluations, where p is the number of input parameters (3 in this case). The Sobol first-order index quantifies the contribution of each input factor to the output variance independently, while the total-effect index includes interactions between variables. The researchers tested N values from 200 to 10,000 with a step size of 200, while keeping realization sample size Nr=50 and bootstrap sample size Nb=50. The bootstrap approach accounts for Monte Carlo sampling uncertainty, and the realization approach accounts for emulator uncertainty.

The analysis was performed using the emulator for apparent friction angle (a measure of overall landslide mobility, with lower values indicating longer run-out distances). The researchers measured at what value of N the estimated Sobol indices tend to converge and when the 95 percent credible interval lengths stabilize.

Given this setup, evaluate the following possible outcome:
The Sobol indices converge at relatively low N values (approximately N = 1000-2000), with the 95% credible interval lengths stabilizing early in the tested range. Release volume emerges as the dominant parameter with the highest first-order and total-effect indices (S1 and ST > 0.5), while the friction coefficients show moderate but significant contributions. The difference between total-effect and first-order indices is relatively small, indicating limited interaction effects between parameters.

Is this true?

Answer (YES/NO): NO